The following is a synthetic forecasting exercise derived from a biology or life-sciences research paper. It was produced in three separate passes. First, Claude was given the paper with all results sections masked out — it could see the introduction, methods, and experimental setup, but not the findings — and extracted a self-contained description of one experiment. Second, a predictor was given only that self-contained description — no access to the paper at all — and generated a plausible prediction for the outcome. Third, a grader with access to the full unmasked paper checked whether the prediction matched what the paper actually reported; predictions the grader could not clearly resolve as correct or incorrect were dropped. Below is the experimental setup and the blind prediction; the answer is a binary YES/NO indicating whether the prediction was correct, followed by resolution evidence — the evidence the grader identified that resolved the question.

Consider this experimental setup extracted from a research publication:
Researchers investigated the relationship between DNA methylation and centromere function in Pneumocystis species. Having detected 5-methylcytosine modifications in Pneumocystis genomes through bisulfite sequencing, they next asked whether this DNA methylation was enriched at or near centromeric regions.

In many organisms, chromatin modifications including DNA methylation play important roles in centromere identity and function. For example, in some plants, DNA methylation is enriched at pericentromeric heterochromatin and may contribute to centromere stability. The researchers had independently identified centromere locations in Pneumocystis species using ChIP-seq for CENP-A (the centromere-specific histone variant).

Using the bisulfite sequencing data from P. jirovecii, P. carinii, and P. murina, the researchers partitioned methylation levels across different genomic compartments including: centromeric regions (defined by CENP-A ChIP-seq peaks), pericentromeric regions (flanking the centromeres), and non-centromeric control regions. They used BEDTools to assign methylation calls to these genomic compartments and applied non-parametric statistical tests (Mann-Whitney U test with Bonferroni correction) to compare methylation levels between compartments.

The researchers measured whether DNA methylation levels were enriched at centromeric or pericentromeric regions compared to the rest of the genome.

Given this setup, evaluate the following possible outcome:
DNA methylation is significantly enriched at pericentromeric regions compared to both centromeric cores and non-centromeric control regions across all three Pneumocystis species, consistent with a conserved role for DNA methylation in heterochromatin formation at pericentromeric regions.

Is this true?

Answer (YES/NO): NO